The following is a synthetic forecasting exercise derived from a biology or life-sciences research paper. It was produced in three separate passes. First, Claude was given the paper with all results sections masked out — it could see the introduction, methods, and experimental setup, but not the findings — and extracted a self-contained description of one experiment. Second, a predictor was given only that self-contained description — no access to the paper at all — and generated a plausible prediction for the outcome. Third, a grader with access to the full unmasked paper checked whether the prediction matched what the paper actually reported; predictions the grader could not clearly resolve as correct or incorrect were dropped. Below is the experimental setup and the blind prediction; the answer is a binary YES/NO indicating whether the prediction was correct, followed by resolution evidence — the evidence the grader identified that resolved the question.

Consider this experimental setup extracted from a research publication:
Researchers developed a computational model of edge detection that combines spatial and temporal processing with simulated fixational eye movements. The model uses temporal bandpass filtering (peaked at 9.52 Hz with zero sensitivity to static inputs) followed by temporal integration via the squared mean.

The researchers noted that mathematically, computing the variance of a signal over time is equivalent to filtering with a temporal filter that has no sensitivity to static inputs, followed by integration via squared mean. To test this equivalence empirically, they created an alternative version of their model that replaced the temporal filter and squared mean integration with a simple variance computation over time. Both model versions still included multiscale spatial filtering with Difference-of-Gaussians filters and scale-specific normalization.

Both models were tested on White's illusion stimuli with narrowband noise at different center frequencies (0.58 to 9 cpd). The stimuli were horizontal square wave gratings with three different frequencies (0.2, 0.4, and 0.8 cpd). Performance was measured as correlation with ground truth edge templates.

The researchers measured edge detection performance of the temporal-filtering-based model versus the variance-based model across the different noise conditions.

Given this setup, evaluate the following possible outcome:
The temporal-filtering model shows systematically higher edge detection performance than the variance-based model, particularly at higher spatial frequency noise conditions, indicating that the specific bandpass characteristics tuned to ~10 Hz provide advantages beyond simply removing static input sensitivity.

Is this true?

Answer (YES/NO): NO